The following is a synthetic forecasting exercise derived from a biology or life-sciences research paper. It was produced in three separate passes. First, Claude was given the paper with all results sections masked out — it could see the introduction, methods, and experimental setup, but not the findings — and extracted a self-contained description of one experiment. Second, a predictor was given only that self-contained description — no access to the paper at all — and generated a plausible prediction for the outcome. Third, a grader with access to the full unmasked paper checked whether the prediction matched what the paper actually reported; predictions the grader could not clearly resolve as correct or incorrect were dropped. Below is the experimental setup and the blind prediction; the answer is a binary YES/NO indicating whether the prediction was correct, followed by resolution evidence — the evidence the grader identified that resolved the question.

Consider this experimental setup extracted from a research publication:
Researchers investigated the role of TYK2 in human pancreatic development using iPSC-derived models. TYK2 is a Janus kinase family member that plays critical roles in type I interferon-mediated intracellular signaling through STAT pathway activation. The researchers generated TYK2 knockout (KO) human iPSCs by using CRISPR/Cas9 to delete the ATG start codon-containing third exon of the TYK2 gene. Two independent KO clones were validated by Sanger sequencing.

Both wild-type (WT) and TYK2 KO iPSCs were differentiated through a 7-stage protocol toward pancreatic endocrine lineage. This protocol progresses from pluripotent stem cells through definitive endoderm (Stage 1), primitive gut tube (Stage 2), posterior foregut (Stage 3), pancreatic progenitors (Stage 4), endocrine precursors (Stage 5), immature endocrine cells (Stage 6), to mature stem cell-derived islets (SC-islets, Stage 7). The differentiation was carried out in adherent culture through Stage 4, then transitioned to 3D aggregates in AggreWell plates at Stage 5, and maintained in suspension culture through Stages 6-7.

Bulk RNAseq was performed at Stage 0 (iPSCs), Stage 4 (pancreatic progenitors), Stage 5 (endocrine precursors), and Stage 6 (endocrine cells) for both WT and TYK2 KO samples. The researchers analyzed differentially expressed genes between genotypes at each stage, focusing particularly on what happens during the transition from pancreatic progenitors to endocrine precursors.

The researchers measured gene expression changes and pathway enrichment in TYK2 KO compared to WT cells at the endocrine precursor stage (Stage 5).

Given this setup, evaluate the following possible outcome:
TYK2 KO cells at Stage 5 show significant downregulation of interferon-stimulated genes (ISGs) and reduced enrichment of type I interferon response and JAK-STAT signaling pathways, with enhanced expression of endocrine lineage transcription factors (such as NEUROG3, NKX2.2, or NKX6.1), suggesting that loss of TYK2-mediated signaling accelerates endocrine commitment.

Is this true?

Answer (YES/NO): NO